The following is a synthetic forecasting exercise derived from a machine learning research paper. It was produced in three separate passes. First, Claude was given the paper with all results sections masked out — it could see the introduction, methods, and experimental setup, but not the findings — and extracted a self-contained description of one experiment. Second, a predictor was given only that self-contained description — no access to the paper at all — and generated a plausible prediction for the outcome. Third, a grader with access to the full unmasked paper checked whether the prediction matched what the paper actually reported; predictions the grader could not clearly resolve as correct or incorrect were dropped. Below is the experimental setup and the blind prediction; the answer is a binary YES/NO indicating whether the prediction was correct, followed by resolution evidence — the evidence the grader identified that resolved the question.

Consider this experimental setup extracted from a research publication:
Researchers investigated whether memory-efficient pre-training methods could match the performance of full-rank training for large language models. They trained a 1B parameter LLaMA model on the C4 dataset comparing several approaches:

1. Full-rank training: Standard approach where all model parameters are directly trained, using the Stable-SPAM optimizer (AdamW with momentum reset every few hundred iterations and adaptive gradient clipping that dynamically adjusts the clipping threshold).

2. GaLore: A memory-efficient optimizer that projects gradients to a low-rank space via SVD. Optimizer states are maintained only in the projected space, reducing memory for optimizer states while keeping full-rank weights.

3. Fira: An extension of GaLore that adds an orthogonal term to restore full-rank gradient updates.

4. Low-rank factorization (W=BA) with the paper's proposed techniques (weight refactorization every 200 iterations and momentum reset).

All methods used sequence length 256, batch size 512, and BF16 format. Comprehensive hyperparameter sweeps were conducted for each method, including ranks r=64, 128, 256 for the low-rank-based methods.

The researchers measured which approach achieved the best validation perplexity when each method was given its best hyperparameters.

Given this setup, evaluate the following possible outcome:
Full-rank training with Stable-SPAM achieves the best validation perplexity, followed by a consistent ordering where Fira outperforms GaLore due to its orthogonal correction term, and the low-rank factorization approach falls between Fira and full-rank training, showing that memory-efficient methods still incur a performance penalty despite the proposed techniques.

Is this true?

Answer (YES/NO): YES